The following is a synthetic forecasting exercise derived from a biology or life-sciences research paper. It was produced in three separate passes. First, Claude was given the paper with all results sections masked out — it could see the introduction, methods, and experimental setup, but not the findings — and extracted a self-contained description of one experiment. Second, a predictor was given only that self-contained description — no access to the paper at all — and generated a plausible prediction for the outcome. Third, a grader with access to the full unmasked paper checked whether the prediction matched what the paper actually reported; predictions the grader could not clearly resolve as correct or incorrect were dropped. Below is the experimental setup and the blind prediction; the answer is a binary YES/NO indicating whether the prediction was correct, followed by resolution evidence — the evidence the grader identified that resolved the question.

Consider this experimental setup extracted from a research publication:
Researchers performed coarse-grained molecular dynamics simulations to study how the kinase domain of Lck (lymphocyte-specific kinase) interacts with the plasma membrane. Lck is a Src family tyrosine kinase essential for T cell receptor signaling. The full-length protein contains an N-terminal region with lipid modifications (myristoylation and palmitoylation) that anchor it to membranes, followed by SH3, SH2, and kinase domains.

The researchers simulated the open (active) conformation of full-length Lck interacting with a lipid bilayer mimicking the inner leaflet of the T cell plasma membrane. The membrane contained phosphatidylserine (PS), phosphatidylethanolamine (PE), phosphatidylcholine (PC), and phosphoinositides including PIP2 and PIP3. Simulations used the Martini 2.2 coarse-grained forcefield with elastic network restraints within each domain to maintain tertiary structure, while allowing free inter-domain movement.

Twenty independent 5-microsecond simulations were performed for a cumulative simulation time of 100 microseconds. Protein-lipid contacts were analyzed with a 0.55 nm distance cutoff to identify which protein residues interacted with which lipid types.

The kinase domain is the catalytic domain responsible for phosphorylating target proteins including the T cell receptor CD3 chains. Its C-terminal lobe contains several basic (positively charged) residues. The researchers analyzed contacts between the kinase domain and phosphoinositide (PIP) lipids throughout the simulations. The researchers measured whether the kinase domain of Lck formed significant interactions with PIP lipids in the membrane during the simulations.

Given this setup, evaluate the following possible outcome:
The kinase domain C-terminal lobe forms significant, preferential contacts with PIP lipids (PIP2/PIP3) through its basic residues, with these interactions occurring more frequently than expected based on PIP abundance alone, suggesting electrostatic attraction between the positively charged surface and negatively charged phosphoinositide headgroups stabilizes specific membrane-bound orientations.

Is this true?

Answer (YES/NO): YES